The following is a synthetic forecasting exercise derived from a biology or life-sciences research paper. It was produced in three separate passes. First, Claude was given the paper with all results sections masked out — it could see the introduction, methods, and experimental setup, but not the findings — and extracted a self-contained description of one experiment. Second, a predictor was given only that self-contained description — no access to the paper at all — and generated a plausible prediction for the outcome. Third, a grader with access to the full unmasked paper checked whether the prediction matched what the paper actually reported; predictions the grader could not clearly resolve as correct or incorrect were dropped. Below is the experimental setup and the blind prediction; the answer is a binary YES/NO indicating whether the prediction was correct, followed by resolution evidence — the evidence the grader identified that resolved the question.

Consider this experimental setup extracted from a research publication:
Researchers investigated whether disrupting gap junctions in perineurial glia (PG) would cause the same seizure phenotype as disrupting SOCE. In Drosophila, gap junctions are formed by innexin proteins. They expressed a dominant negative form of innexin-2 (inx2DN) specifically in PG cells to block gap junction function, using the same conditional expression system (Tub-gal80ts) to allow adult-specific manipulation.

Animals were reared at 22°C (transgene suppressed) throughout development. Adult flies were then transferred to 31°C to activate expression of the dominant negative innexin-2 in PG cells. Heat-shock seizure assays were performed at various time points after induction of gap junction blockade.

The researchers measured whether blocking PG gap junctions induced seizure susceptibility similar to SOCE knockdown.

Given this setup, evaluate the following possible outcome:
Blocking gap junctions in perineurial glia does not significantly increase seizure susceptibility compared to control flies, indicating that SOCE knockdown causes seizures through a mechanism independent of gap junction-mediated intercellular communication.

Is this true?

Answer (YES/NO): NO